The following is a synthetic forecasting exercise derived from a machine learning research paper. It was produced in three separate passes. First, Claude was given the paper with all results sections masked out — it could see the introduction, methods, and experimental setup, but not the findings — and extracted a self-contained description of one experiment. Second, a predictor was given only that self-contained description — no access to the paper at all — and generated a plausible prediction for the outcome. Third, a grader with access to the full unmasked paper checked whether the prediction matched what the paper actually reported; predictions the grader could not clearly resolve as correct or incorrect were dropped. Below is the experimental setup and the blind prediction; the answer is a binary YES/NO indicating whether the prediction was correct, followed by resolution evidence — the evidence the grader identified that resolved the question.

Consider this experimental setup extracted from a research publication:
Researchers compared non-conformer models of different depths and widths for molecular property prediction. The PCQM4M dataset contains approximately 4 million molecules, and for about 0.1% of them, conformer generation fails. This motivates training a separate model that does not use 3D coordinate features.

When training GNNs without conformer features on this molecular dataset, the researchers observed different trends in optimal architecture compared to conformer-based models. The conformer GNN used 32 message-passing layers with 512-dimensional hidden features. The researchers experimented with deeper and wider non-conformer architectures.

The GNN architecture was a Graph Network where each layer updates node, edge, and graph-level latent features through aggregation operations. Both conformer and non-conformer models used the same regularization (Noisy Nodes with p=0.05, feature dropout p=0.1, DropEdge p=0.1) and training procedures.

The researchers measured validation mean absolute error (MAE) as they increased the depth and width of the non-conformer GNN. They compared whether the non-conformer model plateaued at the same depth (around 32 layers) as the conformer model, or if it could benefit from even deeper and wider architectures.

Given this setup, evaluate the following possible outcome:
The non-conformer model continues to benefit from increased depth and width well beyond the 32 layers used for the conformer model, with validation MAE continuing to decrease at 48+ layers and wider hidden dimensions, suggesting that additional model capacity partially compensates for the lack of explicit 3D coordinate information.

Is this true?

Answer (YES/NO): YES